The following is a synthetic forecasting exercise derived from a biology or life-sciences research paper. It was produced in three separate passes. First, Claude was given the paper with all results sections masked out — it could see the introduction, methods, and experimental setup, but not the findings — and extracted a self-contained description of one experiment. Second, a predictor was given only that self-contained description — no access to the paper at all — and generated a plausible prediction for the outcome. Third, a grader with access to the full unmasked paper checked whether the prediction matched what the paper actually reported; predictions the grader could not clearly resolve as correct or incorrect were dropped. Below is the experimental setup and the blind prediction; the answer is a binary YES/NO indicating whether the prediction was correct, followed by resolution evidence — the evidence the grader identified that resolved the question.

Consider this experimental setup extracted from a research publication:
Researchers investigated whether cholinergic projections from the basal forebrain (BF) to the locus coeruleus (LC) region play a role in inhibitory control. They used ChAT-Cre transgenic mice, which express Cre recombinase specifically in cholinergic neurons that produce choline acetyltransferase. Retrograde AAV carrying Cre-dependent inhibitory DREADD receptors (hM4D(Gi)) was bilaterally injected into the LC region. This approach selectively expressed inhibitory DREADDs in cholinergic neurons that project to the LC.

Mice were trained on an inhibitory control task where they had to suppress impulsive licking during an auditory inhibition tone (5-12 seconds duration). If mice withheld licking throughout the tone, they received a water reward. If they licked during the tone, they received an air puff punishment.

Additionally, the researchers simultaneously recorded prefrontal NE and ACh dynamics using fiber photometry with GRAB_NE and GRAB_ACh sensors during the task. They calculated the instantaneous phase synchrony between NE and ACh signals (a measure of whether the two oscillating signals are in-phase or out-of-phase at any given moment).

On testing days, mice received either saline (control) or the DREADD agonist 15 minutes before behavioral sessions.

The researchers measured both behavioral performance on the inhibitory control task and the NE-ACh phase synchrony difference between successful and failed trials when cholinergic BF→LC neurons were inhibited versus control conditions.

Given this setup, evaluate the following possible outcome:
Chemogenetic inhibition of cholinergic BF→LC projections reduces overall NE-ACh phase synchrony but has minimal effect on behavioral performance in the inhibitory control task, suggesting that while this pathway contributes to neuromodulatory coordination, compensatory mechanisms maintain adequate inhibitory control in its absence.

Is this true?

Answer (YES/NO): NO